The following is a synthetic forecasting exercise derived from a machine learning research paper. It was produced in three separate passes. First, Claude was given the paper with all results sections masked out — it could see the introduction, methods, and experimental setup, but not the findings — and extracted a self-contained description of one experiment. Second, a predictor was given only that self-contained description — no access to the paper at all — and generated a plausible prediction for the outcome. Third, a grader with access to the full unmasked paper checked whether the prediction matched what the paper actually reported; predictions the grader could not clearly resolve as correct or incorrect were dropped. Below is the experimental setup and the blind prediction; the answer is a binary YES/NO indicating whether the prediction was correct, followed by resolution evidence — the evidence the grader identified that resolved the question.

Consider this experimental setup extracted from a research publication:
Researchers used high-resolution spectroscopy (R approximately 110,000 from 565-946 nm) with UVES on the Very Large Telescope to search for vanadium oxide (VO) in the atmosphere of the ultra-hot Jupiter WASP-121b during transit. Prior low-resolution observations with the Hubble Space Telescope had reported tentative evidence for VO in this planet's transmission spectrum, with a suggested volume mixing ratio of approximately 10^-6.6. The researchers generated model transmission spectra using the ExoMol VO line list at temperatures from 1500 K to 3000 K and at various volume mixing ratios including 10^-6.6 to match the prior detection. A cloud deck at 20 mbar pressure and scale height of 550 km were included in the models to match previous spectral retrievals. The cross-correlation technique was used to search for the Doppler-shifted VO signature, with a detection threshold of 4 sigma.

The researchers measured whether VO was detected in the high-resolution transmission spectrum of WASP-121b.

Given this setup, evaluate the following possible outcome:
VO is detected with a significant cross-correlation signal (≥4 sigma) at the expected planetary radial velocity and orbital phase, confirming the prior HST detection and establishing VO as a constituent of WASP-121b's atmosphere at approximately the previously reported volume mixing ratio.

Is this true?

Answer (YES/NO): NO